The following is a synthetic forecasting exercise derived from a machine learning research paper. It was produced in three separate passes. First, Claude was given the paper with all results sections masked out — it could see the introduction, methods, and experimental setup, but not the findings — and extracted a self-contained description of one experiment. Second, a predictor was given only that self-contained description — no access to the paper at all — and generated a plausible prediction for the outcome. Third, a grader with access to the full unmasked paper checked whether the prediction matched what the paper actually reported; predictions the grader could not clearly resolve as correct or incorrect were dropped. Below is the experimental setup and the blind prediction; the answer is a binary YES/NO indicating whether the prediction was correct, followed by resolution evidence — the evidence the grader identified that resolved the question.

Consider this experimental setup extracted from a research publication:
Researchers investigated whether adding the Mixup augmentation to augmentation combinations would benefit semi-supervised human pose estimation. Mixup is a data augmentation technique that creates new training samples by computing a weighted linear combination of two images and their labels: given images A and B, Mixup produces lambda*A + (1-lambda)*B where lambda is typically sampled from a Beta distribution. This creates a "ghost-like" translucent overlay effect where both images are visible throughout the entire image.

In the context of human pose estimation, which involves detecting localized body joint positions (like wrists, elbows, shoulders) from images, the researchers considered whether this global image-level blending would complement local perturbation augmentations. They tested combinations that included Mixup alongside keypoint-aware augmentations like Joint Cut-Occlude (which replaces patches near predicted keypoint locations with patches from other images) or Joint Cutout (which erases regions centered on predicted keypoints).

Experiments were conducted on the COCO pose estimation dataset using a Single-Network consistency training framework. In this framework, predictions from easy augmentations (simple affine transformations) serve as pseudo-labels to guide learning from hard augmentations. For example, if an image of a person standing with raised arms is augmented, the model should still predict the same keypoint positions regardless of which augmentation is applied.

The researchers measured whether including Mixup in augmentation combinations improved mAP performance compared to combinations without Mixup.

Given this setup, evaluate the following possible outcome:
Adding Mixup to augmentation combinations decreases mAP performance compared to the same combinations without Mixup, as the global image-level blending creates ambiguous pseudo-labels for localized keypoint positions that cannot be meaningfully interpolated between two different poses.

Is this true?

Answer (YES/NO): YES